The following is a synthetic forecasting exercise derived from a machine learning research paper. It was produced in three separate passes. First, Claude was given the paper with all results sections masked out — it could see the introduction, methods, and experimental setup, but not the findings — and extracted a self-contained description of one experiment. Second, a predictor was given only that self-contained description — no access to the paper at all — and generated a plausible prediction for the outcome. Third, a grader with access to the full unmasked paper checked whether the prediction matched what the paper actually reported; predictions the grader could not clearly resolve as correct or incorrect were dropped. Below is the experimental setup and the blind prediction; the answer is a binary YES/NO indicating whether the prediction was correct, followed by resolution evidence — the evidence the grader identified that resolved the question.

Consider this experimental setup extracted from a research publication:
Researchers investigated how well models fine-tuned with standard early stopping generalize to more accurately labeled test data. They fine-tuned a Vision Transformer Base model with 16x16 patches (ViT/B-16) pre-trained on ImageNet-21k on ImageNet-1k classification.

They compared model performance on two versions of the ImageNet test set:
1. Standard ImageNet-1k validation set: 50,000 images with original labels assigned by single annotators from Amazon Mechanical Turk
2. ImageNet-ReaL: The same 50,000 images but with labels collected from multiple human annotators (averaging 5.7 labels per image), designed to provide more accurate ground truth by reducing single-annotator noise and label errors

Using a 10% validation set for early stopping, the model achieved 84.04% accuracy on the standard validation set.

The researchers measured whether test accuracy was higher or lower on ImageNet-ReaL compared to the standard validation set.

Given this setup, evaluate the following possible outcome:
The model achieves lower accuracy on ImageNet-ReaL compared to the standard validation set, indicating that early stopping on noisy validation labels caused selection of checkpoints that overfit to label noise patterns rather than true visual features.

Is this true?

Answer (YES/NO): NO